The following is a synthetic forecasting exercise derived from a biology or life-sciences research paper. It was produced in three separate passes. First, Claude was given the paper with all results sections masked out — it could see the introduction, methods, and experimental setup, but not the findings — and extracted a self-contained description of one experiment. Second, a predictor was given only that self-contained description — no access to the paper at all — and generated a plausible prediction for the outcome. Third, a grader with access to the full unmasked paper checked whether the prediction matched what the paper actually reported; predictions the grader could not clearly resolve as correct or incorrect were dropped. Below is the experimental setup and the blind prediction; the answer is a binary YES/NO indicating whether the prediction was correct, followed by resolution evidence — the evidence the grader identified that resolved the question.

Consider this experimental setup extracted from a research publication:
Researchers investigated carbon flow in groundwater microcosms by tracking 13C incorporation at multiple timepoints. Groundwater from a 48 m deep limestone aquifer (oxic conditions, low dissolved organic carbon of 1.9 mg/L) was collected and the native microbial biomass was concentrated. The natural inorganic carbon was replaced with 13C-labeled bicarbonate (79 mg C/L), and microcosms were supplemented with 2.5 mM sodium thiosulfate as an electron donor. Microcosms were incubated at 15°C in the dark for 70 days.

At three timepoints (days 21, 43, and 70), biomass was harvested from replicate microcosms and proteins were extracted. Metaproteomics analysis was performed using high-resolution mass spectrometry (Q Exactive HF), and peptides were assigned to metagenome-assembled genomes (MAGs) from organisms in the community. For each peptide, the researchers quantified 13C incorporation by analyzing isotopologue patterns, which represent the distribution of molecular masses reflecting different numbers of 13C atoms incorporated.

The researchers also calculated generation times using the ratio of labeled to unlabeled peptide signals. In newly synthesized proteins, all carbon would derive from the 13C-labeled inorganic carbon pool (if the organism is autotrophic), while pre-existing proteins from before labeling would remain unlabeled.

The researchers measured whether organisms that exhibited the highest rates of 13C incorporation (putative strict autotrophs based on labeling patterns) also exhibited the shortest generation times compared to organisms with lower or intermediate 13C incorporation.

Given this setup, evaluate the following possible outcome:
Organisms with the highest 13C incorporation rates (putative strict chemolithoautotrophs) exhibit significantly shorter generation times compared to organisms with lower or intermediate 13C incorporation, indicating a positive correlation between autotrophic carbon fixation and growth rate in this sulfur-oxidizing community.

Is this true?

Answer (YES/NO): NO